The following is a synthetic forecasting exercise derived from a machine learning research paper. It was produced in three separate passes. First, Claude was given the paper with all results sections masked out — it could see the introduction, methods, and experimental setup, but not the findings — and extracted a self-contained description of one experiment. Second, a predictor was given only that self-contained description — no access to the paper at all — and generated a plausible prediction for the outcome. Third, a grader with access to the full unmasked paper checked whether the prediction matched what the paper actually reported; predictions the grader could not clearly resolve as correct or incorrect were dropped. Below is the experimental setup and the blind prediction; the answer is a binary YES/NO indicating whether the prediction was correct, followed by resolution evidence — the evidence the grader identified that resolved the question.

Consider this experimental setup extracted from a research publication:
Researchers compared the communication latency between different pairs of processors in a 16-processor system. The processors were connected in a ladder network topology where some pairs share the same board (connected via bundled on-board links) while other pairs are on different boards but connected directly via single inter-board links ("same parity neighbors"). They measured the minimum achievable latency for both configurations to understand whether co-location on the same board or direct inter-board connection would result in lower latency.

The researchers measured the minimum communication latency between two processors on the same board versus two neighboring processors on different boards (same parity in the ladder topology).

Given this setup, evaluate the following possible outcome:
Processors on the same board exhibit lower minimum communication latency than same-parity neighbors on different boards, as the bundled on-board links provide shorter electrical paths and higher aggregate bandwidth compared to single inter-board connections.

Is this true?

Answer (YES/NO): NO